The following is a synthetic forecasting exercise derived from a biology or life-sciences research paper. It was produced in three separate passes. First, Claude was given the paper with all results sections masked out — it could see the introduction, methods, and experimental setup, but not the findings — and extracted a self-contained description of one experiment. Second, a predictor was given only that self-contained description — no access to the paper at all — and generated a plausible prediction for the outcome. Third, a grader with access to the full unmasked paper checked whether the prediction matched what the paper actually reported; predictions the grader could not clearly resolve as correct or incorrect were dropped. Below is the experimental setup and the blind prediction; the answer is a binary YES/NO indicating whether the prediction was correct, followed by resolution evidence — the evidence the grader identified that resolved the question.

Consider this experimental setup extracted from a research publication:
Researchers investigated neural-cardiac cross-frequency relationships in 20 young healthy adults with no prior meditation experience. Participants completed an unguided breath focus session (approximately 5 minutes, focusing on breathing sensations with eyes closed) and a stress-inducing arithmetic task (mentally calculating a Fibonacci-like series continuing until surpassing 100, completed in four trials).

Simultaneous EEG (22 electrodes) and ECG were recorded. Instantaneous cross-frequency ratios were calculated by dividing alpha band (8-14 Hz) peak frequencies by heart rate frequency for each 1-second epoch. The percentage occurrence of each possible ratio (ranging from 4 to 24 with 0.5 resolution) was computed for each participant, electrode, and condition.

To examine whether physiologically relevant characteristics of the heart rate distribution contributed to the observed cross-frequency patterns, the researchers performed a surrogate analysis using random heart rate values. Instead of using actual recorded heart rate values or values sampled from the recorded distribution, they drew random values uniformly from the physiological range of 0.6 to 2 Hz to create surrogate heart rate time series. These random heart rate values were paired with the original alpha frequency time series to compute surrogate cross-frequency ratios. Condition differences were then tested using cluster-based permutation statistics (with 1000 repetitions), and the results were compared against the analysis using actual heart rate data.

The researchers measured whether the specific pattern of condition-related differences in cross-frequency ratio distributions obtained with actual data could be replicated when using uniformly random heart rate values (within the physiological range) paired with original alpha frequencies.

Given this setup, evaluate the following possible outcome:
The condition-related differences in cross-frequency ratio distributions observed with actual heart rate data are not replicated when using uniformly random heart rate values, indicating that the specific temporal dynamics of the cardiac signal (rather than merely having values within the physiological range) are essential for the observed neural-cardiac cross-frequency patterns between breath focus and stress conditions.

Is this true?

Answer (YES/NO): YES